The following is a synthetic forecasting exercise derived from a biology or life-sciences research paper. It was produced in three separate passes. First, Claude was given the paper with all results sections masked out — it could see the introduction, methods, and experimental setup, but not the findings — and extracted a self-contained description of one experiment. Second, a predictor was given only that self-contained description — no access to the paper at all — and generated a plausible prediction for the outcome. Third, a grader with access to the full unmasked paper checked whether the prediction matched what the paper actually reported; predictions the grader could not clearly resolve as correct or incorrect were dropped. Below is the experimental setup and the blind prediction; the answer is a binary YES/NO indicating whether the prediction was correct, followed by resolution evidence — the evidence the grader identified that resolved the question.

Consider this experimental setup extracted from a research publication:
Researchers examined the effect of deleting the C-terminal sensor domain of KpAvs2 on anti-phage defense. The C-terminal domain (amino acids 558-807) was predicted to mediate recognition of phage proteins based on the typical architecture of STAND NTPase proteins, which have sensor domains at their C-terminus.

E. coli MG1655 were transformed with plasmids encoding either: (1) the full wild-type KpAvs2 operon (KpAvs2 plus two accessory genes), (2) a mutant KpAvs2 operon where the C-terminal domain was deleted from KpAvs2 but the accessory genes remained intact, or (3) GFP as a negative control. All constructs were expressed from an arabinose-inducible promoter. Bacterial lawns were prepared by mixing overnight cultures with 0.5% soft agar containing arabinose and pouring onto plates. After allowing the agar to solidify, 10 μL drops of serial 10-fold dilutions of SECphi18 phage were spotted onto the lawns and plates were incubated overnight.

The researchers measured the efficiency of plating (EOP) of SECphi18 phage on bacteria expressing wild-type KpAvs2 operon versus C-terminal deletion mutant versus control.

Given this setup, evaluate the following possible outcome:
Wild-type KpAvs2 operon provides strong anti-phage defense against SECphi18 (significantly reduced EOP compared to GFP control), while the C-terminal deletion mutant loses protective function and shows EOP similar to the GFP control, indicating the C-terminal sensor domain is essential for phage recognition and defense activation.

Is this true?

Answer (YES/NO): YES